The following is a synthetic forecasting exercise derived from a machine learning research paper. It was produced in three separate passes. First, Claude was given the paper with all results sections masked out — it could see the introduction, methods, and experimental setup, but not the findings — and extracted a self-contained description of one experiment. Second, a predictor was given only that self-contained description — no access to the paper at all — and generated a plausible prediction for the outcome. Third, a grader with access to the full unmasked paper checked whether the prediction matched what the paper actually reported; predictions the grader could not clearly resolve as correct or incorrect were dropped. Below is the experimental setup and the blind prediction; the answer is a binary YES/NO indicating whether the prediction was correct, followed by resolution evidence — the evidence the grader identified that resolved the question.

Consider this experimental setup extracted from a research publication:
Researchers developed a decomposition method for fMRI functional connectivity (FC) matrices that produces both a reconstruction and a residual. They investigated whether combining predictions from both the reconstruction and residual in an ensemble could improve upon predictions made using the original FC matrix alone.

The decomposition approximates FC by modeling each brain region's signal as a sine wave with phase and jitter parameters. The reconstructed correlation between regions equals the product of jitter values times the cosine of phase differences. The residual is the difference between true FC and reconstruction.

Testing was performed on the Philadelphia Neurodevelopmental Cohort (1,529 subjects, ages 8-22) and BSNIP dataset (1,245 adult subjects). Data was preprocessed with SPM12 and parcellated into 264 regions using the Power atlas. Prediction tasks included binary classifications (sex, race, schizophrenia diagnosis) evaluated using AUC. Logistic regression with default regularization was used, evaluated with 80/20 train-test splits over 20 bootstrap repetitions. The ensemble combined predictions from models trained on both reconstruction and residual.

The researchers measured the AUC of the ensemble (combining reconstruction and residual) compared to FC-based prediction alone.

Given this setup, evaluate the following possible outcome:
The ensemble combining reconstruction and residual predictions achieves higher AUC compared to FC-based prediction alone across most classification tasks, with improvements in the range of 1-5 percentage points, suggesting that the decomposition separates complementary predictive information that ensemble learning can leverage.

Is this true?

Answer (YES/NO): YES